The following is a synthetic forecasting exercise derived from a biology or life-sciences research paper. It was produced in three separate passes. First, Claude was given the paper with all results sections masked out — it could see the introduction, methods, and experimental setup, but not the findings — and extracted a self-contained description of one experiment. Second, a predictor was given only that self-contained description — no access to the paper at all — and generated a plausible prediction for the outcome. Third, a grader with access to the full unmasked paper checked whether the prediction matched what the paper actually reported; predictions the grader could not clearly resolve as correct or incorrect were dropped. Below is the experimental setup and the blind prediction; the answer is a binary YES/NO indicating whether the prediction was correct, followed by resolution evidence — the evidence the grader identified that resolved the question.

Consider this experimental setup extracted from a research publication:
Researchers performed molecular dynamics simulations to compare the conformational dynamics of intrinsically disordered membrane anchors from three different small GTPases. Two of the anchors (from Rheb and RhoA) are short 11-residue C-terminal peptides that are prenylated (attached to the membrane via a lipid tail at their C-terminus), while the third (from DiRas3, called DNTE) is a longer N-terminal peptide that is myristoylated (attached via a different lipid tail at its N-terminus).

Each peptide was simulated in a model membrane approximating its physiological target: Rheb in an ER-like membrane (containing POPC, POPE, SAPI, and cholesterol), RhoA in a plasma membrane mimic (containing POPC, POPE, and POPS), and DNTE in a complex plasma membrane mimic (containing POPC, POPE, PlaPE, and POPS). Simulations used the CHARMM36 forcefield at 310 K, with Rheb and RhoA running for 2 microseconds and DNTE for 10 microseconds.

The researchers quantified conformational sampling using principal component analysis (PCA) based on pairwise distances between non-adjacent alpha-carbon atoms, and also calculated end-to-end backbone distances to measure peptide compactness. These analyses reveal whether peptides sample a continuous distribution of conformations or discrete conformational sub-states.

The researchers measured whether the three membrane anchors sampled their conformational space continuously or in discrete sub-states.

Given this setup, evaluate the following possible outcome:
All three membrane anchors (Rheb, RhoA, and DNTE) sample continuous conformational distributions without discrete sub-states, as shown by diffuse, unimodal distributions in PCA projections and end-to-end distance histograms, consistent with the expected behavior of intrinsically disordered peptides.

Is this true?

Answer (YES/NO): NO